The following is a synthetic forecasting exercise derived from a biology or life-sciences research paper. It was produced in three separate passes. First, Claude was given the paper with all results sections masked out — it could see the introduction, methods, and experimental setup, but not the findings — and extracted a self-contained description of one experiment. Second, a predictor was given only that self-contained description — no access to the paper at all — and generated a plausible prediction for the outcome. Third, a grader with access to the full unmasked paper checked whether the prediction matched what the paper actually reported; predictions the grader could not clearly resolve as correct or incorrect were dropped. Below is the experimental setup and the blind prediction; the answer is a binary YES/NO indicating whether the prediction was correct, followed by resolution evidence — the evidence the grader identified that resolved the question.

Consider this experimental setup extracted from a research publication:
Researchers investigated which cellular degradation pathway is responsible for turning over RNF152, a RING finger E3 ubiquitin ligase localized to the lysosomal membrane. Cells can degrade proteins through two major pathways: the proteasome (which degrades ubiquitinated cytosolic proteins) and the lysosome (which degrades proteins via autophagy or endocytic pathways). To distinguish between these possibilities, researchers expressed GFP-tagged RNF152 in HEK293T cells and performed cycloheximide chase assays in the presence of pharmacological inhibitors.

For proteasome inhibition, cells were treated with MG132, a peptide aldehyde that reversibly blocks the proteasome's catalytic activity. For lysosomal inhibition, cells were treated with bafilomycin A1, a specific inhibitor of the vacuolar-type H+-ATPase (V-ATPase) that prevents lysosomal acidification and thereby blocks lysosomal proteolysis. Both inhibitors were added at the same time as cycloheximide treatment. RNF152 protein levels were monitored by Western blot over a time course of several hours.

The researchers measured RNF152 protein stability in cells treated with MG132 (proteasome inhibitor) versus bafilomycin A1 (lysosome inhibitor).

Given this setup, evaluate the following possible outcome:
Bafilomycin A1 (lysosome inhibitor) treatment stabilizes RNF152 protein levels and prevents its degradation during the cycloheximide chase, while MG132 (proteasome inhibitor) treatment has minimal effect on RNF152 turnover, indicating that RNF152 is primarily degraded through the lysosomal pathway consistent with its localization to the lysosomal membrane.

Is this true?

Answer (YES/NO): YES